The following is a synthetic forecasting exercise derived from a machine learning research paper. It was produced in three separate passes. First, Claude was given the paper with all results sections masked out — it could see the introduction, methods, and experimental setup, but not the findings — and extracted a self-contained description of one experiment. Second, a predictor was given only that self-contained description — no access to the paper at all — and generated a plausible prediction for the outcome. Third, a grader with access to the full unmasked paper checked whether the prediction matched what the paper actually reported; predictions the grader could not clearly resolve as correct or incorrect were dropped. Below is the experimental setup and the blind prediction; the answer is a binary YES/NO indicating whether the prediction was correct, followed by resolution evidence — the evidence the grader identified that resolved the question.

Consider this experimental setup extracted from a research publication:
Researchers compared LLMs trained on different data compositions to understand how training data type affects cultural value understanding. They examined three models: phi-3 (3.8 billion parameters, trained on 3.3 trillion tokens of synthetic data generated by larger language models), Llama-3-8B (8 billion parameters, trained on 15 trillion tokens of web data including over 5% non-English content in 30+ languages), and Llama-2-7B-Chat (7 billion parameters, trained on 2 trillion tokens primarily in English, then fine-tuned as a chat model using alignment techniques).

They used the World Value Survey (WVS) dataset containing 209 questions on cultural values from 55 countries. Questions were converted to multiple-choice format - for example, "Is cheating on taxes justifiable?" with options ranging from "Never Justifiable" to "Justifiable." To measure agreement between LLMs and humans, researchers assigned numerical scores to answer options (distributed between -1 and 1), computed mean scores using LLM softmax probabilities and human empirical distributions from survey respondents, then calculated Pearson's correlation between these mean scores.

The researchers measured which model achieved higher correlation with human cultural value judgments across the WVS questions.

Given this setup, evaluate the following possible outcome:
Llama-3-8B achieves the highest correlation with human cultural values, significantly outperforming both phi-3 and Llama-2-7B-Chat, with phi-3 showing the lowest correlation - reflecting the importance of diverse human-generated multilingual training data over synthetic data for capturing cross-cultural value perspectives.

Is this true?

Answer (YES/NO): NO